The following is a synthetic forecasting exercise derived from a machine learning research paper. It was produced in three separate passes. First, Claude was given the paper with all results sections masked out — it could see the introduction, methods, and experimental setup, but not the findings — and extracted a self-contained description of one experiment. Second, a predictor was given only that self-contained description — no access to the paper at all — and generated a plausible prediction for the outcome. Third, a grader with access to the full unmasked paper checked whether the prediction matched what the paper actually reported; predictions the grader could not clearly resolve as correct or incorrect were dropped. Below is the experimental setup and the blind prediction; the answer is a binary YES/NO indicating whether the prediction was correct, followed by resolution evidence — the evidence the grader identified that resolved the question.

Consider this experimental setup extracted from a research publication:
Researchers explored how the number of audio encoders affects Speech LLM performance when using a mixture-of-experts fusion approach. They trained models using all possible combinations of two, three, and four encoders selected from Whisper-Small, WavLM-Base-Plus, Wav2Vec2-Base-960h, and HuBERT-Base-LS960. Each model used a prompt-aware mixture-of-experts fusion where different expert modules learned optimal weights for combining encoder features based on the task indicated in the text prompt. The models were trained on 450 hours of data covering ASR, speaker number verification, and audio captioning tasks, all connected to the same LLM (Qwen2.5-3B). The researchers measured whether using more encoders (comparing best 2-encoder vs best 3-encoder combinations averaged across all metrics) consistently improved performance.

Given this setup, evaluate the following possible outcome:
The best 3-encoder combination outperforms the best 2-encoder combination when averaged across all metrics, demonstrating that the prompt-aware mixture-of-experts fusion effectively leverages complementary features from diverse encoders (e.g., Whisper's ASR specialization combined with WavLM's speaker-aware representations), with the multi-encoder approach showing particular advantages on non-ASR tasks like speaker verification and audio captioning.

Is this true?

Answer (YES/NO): NO